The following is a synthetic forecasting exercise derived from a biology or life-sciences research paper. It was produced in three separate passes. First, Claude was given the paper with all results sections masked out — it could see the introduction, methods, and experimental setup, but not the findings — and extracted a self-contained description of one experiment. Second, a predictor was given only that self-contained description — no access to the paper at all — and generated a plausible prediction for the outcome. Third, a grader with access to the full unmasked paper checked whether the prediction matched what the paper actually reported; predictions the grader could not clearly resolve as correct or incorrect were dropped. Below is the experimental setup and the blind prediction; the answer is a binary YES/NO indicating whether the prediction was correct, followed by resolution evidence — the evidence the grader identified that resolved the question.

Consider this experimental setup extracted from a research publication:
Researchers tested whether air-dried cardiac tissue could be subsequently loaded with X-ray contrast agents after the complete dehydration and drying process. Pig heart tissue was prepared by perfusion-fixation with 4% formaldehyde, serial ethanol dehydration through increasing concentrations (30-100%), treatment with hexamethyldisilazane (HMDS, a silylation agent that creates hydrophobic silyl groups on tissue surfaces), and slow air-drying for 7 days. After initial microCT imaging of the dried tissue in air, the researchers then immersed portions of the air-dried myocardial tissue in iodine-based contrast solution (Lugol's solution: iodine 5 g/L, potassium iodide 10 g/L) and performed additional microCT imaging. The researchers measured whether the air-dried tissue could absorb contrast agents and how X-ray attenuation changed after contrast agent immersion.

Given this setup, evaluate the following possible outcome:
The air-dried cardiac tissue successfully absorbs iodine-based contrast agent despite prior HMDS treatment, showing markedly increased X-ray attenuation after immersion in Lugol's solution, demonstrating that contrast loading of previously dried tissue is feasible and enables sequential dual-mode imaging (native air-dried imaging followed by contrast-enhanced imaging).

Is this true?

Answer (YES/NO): YES